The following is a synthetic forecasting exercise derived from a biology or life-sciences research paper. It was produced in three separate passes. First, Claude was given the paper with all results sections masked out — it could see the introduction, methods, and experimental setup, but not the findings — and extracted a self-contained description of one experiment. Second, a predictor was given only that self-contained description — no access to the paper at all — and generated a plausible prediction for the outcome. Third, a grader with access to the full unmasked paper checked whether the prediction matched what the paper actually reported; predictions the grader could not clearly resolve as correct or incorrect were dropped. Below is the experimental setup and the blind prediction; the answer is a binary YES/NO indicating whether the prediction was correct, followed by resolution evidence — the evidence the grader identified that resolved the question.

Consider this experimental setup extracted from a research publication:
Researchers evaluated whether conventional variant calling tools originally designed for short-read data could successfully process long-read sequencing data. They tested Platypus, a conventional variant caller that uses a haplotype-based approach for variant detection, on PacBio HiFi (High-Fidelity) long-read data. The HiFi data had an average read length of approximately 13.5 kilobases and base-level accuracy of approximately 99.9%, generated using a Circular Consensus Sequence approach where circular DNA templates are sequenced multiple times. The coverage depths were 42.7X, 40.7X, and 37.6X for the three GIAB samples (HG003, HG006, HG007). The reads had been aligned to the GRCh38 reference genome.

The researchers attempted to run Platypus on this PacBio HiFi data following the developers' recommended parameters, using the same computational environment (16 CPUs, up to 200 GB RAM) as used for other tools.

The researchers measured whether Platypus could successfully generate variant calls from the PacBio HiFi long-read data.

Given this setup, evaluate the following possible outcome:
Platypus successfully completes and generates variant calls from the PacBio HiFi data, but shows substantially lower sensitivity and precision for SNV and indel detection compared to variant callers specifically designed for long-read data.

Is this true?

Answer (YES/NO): NO